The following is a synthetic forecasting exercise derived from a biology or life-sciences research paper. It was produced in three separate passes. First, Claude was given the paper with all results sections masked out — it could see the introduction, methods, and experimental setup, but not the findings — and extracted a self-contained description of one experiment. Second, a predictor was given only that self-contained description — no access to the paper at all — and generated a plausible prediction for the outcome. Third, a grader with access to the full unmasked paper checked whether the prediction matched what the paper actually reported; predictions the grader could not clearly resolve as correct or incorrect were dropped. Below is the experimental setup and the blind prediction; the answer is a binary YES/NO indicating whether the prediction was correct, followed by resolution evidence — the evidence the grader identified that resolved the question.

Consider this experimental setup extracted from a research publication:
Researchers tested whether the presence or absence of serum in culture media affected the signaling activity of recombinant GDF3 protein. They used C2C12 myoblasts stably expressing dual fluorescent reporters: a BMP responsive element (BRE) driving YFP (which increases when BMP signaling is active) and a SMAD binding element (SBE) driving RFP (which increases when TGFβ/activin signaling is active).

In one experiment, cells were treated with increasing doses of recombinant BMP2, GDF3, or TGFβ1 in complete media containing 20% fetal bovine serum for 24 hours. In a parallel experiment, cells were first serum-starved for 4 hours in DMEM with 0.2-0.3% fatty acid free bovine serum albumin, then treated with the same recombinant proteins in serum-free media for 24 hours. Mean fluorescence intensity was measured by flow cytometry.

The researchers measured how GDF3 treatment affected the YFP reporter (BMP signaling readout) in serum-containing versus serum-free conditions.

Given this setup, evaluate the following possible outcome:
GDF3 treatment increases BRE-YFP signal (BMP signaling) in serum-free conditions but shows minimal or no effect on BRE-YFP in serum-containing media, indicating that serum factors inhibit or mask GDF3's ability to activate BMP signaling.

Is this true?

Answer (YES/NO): NO